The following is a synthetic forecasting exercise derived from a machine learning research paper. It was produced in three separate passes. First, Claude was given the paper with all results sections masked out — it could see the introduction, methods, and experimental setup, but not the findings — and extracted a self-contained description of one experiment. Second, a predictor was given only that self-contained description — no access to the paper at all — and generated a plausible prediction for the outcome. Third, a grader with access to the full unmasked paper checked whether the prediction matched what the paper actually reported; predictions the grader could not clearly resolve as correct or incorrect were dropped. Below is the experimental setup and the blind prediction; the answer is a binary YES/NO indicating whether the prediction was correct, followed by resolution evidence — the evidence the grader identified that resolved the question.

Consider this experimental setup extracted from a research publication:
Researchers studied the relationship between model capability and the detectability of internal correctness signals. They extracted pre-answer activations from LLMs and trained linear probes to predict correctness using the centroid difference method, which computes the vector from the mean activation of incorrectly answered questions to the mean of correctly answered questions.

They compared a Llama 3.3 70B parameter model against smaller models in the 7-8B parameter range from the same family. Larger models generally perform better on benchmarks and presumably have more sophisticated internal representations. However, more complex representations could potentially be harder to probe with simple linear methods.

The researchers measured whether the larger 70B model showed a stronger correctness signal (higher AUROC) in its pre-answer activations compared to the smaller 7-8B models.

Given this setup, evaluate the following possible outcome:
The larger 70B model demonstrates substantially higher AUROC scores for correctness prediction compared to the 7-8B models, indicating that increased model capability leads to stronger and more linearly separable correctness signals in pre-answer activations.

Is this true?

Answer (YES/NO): NO